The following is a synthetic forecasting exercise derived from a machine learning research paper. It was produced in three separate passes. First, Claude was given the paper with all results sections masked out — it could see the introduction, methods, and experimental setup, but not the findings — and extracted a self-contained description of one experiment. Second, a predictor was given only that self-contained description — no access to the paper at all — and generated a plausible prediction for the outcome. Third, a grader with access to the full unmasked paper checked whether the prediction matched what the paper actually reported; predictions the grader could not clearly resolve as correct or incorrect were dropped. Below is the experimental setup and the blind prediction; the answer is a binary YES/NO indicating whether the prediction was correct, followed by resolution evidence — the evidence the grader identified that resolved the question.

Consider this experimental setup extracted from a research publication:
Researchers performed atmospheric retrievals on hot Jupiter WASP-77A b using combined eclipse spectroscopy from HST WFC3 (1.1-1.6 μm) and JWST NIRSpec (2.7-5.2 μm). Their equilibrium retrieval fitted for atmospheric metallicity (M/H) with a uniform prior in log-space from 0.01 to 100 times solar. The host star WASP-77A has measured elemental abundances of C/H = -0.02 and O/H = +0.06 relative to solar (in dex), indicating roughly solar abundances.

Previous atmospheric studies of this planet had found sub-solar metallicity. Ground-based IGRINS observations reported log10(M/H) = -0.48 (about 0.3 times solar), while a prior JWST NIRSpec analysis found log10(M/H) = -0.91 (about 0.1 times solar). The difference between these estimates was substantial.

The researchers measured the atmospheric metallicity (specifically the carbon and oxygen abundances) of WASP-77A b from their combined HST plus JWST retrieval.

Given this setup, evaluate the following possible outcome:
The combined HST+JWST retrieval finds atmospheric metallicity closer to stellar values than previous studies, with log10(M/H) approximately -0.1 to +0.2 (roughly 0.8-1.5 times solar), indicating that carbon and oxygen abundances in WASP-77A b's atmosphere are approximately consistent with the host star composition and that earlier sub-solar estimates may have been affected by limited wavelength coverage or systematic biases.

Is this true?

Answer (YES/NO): NO